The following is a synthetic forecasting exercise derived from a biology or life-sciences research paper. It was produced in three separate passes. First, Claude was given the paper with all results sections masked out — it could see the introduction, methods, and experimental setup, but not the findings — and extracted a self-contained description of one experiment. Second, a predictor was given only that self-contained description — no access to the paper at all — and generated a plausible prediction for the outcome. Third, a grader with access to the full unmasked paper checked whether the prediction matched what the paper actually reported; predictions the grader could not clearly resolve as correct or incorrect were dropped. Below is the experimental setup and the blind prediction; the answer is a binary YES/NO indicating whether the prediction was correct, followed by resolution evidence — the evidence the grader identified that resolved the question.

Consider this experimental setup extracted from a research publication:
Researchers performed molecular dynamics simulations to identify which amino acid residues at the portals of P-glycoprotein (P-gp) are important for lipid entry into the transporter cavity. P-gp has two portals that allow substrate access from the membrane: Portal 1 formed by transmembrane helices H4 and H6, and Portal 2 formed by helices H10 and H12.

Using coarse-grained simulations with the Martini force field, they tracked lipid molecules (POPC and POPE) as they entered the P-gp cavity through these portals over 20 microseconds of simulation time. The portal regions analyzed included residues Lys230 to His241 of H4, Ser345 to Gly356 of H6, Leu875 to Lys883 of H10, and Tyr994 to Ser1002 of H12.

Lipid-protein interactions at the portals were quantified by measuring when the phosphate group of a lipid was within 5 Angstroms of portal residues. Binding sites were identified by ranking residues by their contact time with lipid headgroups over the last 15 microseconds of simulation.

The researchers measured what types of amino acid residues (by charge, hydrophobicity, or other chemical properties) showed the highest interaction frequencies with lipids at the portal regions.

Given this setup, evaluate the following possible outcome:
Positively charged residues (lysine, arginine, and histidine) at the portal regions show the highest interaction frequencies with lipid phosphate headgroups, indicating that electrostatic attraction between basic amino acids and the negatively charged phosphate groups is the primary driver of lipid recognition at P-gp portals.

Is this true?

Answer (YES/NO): NO